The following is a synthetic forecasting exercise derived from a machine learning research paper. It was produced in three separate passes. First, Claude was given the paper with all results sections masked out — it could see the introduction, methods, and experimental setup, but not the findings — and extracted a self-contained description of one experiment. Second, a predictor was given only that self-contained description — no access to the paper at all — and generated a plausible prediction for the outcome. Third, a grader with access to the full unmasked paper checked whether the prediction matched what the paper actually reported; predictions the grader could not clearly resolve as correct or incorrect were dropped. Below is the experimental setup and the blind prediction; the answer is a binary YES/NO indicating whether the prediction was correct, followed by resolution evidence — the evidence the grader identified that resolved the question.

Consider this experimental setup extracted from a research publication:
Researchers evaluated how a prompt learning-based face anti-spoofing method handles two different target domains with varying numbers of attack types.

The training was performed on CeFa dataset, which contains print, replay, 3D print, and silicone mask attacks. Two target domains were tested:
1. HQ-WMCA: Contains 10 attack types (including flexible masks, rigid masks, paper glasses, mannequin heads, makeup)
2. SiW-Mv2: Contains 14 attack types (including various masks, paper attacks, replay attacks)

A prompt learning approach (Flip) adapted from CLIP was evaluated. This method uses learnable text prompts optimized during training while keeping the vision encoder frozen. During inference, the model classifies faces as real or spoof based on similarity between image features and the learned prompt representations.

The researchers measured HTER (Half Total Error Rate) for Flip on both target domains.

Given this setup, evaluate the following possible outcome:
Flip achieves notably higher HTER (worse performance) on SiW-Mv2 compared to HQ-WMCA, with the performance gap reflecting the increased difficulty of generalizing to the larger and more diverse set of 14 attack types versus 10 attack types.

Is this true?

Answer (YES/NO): NO